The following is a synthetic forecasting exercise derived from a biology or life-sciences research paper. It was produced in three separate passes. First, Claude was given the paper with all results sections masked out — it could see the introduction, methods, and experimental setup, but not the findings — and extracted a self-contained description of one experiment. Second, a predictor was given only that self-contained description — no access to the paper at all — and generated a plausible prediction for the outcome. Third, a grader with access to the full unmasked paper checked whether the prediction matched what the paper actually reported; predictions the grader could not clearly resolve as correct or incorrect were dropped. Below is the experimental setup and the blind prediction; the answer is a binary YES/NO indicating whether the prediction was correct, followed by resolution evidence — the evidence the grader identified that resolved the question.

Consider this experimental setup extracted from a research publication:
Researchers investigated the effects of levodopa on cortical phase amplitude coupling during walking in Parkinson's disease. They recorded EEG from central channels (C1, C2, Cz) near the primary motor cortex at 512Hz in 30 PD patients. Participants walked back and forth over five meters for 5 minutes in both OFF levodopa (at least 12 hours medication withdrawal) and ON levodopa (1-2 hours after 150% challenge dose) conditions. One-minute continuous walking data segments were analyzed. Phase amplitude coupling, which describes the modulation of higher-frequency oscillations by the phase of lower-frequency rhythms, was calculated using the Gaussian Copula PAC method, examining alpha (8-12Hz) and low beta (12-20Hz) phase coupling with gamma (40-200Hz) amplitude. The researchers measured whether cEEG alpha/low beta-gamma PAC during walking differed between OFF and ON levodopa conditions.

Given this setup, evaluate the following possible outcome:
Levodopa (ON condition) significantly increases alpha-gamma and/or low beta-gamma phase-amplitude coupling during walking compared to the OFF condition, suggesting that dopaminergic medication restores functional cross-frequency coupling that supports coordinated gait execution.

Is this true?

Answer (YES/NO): NO